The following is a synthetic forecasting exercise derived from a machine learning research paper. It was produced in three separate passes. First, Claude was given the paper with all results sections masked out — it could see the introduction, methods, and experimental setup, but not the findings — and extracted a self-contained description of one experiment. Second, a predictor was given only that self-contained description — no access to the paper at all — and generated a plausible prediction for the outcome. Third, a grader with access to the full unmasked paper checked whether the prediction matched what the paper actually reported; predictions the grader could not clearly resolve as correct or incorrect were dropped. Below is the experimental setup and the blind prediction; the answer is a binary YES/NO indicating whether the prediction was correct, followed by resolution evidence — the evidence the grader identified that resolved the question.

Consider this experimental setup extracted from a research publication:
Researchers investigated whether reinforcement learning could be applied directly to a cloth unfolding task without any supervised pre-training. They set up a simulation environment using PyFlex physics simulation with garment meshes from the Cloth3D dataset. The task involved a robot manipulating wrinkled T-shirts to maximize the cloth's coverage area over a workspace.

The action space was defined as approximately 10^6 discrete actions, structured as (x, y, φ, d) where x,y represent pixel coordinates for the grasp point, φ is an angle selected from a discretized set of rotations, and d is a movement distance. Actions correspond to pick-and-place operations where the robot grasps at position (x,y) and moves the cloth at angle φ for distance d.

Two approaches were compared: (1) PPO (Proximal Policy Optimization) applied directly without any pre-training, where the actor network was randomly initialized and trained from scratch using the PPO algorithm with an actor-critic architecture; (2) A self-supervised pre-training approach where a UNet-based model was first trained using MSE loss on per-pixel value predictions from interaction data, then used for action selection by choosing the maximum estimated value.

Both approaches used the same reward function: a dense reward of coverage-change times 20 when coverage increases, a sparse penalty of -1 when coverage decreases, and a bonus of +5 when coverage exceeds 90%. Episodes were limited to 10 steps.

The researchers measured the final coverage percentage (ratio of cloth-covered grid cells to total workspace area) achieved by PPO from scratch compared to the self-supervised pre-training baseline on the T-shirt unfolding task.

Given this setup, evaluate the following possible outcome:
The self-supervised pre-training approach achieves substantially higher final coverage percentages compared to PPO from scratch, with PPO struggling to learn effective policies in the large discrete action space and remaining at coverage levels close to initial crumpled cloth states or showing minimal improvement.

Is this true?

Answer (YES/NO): YES